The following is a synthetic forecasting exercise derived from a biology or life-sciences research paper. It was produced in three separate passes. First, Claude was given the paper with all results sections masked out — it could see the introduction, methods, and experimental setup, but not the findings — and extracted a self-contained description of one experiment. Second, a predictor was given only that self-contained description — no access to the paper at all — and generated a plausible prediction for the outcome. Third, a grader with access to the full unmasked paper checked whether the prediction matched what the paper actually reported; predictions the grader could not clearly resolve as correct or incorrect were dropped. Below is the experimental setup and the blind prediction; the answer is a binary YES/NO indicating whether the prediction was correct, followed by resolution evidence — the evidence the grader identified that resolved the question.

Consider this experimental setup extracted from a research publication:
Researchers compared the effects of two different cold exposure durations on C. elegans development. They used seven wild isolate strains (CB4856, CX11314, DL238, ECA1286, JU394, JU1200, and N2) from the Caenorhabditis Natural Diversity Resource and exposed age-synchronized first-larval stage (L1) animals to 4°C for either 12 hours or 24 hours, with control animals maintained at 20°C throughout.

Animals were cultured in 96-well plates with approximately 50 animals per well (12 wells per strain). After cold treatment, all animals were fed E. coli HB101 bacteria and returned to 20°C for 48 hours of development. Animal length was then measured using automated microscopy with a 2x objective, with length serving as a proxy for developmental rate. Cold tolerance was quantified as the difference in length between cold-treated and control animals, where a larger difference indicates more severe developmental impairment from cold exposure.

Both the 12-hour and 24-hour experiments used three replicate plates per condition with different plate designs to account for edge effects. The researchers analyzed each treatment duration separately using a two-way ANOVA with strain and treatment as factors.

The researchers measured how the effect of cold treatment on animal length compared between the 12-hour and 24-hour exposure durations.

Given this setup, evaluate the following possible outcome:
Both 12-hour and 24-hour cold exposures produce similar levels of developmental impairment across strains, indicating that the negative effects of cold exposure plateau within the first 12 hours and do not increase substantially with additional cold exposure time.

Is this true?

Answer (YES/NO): NO